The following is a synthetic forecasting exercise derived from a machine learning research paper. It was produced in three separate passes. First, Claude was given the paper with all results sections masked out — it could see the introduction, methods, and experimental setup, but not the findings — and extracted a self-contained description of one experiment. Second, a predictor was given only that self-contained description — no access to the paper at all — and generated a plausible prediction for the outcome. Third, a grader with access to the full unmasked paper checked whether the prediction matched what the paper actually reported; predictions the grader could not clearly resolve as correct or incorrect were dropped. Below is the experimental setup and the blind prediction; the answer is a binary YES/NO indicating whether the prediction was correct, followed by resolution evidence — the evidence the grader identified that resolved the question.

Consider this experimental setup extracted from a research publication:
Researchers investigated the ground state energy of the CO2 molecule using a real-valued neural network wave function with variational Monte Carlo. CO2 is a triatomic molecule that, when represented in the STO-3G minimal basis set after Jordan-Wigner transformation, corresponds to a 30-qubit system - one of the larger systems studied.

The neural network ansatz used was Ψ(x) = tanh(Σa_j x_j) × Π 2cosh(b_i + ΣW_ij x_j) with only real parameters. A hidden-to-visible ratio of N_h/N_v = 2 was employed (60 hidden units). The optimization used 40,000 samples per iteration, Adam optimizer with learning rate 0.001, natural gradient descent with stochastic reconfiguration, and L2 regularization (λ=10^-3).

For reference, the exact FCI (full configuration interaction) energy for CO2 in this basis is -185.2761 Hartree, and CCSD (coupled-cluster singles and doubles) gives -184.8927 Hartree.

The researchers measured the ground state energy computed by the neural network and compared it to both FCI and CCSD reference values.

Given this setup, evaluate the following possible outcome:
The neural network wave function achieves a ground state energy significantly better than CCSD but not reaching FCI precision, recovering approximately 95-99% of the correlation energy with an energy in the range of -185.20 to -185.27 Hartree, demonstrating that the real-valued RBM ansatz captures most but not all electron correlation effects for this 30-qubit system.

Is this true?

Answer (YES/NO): NO